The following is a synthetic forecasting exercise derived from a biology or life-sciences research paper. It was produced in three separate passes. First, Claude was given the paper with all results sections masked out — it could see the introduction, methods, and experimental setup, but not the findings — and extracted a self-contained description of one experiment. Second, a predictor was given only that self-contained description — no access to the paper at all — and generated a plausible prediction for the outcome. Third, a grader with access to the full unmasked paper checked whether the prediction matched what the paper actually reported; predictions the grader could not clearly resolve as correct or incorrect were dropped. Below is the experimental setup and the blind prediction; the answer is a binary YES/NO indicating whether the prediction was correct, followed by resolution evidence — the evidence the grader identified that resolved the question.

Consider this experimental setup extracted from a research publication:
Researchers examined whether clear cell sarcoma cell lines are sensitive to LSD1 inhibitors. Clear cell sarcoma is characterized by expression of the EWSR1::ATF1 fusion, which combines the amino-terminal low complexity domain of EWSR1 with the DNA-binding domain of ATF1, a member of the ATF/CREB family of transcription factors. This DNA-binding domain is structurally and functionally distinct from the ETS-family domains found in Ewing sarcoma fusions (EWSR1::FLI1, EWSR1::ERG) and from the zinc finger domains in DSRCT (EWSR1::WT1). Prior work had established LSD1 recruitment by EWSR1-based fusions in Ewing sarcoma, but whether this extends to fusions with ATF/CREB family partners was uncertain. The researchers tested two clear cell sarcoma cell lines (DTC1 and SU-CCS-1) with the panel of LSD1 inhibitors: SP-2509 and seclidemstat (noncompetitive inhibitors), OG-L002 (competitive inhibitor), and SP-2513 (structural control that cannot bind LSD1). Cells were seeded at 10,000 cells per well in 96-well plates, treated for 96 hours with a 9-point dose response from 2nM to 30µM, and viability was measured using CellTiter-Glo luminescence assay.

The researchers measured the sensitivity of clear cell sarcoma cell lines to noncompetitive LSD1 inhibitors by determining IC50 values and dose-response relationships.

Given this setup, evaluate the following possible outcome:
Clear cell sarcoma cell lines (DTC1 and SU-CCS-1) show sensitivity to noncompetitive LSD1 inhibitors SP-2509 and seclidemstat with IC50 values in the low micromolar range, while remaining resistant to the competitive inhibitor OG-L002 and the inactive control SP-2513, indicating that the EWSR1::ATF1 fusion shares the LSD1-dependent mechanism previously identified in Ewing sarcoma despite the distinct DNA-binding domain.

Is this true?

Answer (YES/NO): NO